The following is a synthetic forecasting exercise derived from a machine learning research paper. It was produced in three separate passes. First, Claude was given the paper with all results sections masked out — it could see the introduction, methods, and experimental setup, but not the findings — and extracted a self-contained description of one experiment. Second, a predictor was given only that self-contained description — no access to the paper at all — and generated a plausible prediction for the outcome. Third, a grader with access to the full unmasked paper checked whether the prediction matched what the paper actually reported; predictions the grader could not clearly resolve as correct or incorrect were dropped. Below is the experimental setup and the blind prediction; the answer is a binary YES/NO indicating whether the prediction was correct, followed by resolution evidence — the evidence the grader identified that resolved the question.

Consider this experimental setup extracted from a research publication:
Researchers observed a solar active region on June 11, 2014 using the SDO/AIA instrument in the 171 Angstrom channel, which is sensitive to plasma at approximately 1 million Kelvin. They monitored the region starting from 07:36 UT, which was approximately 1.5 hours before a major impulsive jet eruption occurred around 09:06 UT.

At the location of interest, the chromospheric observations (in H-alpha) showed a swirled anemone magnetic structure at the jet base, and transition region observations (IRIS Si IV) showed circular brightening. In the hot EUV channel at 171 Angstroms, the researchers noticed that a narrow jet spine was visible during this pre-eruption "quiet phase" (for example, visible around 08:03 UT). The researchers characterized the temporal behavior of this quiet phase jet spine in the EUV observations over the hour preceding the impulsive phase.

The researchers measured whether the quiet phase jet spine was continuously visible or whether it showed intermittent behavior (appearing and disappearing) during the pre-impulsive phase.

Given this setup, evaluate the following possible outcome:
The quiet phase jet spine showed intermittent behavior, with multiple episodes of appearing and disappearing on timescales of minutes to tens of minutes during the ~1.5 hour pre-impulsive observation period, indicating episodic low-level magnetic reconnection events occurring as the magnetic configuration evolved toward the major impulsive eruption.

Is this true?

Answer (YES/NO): YES